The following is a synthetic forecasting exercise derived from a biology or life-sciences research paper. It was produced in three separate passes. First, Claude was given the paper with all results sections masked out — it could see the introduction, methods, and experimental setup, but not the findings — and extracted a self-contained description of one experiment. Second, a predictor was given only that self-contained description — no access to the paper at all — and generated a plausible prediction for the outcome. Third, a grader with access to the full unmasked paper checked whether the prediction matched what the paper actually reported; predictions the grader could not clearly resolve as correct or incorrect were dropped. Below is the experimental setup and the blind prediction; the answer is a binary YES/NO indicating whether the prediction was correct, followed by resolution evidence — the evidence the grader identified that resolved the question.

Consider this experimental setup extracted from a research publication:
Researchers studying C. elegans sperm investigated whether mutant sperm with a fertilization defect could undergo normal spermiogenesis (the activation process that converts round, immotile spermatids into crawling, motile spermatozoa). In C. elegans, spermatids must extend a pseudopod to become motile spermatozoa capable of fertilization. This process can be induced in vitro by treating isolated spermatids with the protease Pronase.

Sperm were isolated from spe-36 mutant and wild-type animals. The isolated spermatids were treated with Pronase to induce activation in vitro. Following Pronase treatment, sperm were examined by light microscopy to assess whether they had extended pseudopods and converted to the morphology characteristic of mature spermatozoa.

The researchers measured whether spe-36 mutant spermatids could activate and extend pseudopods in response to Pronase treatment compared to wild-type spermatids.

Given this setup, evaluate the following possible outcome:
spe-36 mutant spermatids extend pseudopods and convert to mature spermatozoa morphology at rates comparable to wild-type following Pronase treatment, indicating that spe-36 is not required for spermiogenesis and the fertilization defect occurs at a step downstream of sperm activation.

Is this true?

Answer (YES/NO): YES